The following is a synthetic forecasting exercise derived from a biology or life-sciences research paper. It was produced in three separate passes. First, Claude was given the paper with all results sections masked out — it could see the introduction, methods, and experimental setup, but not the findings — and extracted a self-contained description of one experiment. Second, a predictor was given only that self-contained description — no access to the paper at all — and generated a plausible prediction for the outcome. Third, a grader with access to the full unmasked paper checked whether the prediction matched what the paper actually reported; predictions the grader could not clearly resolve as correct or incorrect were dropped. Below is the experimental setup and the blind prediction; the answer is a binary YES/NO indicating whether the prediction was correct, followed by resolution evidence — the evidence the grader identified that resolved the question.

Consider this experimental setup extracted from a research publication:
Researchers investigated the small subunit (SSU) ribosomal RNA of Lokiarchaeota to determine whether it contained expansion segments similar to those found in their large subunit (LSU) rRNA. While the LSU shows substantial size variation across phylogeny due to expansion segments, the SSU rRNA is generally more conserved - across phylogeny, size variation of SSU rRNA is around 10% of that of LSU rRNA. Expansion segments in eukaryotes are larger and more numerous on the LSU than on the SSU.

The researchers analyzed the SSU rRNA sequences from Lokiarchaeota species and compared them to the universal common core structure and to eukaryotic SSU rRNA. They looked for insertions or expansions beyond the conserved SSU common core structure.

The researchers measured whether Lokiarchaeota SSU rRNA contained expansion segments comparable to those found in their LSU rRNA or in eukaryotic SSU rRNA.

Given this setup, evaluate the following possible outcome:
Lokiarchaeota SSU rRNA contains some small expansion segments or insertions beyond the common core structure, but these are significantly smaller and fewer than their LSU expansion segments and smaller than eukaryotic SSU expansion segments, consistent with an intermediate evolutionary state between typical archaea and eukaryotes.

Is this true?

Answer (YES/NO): NO